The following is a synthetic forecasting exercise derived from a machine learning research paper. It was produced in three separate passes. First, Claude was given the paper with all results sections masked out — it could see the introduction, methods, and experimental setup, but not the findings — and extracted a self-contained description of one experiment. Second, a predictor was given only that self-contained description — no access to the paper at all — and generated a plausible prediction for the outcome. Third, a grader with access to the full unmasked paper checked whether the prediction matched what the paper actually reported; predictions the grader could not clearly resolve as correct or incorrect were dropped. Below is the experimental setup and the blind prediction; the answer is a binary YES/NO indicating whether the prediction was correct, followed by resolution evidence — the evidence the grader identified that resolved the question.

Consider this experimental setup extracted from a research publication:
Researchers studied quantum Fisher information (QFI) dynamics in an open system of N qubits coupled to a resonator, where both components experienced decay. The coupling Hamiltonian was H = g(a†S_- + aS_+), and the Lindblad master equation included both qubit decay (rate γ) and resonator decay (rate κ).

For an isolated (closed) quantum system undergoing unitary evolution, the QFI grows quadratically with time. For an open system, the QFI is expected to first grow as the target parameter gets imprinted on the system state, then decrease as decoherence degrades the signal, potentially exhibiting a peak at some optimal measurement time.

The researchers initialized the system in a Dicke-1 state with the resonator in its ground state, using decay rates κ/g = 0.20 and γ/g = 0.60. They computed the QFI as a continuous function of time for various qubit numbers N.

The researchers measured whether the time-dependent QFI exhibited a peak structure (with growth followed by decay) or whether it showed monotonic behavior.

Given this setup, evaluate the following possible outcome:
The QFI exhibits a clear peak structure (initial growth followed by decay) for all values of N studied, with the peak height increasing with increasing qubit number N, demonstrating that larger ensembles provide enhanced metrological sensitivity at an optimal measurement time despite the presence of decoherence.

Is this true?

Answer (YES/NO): YES